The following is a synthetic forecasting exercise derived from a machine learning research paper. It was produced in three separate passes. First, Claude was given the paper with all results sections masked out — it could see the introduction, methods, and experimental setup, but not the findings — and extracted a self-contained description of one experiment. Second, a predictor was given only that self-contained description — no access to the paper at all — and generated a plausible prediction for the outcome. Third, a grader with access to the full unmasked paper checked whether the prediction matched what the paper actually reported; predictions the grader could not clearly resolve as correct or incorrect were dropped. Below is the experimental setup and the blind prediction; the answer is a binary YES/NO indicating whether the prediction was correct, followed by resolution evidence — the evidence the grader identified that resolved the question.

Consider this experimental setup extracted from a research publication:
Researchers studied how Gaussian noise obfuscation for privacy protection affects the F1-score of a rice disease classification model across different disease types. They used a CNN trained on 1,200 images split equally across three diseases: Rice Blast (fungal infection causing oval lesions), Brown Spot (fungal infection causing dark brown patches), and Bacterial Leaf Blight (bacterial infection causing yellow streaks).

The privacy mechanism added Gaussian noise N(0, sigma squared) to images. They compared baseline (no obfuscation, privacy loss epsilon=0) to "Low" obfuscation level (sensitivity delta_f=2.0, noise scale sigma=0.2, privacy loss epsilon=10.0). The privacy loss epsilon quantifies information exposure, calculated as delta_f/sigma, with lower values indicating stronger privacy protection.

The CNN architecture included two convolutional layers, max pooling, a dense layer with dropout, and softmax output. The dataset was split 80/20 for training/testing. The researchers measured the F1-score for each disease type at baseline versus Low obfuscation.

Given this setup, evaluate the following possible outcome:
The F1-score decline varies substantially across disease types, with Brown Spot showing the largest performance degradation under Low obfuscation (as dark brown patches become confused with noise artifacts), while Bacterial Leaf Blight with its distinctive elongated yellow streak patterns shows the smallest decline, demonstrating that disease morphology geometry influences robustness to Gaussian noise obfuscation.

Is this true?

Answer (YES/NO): NO